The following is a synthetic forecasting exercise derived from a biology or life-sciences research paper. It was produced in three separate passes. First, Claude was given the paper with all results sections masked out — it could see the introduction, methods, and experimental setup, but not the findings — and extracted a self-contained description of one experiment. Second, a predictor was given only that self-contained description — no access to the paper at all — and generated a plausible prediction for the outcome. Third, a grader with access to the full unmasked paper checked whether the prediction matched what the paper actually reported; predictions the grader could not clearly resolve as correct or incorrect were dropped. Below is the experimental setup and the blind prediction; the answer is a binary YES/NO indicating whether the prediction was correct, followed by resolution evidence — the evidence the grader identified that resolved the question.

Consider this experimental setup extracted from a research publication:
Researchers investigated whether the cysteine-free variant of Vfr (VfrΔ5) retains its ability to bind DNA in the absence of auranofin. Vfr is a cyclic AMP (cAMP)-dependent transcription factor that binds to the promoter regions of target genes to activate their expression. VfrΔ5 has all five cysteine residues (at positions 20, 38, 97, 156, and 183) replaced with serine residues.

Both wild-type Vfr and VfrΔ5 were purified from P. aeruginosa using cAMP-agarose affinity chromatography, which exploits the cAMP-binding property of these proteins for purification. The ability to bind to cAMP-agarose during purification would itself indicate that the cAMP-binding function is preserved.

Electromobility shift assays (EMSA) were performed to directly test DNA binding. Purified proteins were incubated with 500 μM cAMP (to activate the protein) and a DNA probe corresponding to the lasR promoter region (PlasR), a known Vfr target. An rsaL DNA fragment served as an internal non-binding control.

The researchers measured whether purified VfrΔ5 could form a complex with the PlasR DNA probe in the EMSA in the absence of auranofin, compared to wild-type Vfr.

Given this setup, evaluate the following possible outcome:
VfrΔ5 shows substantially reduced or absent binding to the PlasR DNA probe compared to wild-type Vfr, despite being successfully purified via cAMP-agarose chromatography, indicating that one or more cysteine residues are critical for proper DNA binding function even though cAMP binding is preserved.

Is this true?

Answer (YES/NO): NO